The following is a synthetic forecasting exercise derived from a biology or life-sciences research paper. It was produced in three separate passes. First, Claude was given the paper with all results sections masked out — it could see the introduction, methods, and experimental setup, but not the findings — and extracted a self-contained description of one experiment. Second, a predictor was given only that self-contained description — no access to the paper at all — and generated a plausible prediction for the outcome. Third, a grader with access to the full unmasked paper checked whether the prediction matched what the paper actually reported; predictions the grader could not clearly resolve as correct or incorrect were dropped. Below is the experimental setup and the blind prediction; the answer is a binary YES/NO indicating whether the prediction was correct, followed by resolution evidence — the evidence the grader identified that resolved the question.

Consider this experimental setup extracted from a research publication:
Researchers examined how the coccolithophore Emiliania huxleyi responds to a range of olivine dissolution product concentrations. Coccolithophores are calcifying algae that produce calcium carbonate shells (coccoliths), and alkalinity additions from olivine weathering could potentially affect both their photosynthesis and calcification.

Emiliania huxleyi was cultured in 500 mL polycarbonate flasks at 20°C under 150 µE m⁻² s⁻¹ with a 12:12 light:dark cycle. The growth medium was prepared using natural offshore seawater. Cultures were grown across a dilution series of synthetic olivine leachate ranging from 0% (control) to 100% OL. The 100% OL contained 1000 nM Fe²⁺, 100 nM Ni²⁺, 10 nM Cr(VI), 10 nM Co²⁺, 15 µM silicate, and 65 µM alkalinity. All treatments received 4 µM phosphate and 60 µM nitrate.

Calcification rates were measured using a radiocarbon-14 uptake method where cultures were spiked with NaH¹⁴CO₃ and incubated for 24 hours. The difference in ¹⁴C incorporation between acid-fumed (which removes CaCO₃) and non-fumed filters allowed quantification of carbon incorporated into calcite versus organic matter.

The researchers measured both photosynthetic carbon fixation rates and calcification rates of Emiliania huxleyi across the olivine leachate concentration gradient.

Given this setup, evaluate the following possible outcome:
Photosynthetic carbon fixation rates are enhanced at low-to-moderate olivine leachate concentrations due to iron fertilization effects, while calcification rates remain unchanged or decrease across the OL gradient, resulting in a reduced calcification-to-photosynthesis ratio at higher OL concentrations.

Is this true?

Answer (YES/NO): NO